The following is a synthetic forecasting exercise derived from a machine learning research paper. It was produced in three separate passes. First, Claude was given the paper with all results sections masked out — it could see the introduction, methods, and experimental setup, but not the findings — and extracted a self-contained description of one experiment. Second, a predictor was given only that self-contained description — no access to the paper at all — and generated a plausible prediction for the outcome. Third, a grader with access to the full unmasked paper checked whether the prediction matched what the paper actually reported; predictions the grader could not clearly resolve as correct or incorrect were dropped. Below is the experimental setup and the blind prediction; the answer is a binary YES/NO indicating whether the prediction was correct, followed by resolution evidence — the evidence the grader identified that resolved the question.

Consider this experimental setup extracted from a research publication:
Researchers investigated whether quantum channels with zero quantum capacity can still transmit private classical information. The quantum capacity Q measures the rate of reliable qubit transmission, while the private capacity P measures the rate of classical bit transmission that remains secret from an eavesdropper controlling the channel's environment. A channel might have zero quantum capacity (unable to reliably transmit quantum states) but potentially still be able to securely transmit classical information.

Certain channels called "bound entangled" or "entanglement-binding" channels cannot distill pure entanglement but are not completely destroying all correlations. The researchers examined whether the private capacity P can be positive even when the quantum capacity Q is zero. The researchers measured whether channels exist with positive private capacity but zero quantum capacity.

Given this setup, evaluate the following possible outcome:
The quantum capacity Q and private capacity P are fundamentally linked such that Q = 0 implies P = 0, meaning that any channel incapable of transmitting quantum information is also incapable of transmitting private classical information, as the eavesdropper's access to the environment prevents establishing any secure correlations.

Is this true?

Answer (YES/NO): NO